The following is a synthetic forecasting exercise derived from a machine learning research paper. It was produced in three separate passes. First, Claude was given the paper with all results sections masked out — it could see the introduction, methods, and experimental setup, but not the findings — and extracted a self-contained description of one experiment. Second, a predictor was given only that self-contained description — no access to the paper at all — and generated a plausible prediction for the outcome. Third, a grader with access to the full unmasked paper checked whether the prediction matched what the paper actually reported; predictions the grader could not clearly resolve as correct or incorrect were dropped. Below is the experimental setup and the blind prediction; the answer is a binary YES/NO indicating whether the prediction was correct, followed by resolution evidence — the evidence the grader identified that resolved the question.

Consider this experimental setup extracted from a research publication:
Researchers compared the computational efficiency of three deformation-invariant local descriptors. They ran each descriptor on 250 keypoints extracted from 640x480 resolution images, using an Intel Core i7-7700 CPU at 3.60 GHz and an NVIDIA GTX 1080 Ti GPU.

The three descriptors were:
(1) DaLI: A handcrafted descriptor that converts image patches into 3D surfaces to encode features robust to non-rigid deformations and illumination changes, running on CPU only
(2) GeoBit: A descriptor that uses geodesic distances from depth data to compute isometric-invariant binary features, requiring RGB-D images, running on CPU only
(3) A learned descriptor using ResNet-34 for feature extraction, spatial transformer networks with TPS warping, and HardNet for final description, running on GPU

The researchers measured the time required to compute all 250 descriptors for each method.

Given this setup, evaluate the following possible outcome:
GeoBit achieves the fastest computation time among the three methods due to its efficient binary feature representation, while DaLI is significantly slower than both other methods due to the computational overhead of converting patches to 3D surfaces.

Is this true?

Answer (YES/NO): NO